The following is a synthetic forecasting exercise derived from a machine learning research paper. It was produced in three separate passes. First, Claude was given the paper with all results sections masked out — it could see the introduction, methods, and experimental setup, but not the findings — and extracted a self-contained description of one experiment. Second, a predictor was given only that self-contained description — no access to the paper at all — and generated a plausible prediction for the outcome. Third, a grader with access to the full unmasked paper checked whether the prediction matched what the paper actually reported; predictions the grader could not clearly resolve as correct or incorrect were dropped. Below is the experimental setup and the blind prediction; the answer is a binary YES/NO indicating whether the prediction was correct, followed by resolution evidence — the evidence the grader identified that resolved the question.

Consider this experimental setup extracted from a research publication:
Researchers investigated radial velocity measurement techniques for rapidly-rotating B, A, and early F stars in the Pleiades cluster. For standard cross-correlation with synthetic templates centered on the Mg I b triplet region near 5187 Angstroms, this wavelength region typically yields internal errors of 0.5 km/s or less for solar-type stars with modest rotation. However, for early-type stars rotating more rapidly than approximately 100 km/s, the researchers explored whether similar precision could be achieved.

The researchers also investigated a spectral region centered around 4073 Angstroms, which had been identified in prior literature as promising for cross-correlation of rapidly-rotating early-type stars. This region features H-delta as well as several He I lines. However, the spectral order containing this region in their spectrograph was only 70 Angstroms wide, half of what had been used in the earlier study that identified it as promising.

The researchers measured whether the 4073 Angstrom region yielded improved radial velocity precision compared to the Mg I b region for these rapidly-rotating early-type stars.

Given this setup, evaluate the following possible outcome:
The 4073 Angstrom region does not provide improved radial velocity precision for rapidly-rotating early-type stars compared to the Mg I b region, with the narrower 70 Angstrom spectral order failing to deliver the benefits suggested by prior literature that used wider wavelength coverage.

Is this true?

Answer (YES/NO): YES